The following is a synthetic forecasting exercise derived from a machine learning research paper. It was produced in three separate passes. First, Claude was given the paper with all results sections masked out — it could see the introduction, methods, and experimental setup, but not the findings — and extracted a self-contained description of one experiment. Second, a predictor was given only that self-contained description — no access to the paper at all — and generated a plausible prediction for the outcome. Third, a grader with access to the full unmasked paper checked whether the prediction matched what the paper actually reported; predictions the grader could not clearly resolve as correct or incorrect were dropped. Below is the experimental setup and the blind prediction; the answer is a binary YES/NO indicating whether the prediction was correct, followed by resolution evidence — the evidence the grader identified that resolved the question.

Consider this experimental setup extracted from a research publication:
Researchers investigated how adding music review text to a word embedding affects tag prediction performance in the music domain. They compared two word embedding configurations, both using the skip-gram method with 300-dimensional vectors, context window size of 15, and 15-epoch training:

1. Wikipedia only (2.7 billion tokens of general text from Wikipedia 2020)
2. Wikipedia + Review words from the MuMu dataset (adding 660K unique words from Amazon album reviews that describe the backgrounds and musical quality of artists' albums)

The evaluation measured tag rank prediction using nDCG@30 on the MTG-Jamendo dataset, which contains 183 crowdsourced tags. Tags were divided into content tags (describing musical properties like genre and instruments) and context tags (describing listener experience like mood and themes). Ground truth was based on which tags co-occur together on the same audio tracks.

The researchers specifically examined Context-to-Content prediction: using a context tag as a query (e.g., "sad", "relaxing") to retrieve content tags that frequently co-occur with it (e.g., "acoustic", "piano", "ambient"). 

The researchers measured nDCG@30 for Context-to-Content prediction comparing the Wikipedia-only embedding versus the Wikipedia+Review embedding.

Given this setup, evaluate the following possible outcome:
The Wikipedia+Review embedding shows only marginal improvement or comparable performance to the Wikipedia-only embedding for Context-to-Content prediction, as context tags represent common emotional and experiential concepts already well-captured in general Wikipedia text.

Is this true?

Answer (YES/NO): NO